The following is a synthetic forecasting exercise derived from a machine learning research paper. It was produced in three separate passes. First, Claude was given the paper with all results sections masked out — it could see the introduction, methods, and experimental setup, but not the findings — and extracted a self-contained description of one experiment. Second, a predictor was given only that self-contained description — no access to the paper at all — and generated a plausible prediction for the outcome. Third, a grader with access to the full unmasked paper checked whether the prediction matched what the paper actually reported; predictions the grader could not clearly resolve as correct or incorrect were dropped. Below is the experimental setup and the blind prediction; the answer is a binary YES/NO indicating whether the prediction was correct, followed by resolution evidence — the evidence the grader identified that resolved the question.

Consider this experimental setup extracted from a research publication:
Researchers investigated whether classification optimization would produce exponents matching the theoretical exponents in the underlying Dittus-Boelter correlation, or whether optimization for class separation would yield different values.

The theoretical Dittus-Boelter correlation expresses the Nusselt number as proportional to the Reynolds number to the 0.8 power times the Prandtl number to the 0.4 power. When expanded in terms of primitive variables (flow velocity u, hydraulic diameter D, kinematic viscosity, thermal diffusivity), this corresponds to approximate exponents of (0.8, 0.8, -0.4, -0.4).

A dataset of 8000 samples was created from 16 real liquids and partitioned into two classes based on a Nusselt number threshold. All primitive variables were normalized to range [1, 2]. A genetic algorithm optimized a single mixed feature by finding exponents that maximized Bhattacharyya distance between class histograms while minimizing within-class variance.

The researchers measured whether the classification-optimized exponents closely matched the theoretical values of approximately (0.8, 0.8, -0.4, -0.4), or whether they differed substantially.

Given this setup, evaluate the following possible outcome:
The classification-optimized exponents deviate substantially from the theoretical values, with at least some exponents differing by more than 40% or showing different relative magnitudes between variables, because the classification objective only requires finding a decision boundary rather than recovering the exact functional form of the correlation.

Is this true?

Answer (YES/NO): YES